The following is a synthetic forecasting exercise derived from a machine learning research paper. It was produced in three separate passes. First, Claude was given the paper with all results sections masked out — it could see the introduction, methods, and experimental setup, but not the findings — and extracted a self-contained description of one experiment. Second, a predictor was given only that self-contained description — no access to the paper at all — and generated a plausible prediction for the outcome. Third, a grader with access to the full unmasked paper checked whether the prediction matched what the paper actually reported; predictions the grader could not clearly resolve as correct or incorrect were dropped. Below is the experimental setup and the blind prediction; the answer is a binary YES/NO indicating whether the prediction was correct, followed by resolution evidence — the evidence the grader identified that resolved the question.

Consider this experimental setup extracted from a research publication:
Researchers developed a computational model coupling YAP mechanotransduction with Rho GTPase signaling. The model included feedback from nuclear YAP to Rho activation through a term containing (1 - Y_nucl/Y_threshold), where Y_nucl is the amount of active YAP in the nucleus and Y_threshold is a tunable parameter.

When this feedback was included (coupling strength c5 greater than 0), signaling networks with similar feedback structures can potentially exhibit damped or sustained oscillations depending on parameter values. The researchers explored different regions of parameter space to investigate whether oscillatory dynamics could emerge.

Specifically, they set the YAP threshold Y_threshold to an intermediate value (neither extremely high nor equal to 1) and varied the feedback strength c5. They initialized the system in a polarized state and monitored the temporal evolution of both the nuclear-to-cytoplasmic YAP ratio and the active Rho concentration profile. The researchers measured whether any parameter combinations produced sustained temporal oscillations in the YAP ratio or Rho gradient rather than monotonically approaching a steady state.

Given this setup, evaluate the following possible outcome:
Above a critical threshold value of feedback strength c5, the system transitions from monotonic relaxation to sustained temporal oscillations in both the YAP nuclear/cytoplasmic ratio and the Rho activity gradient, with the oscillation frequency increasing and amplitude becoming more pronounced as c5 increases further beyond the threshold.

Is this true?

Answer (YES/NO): NO